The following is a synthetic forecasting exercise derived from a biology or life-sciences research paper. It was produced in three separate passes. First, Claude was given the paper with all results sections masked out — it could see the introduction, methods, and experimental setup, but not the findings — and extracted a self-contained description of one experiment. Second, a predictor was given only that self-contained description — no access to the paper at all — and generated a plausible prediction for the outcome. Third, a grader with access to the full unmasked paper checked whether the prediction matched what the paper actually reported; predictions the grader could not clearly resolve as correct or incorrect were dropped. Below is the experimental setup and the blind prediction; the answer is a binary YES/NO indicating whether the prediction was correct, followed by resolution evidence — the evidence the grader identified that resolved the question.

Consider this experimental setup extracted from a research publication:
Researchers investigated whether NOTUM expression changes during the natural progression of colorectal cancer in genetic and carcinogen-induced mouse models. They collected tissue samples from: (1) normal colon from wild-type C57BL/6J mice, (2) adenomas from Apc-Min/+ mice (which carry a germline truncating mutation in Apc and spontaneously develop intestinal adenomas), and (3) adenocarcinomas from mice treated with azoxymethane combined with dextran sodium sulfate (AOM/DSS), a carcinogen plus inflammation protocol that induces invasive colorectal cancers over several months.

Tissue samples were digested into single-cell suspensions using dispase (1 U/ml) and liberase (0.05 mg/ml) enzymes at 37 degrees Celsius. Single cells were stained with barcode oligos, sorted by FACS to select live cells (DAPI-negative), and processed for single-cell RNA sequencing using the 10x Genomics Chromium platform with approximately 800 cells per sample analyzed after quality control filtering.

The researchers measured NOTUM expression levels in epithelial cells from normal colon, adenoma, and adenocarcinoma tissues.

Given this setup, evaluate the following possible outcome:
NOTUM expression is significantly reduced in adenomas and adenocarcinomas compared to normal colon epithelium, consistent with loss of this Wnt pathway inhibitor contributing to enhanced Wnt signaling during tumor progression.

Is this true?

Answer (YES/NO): NO